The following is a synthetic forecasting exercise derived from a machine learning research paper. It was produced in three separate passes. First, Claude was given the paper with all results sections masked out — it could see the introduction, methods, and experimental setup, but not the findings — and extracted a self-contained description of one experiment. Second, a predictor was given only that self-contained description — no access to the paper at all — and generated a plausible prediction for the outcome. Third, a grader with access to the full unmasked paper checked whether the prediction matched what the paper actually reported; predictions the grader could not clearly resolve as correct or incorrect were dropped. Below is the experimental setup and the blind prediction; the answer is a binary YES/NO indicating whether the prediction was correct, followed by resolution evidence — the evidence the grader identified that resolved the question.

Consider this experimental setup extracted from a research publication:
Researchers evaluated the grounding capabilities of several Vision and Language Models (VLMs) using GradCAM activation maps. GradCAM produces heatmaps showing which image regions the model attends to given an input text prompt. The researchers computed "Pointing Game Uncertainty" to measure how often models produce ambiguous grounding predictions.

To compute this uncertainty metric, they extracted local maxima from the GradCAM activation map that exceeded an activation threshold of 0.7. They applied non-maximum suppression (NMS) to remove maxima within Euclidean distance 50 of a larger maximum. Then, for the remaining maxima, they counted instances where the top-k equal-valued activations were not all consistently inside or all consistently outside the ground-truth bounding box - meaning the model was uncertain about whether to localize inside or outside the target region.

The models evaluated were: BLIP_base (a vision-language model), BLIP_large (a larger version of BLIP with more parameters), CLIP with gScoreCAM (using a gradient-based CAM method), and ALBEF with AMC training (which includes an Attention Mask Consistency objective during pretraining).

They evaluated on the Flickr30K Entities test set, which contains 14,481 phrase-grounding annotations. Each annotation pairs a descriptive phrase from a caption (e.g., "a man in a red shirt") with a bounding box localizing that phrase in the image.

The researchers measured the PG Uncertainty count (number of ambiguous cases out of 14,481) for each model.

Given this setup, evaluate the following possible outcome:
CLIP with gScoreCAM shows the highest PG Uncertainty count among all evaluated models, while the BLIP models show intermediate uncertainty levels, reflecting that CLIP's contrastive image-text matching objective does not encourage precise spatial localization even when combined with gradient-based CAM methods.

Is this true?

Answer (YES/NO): NO